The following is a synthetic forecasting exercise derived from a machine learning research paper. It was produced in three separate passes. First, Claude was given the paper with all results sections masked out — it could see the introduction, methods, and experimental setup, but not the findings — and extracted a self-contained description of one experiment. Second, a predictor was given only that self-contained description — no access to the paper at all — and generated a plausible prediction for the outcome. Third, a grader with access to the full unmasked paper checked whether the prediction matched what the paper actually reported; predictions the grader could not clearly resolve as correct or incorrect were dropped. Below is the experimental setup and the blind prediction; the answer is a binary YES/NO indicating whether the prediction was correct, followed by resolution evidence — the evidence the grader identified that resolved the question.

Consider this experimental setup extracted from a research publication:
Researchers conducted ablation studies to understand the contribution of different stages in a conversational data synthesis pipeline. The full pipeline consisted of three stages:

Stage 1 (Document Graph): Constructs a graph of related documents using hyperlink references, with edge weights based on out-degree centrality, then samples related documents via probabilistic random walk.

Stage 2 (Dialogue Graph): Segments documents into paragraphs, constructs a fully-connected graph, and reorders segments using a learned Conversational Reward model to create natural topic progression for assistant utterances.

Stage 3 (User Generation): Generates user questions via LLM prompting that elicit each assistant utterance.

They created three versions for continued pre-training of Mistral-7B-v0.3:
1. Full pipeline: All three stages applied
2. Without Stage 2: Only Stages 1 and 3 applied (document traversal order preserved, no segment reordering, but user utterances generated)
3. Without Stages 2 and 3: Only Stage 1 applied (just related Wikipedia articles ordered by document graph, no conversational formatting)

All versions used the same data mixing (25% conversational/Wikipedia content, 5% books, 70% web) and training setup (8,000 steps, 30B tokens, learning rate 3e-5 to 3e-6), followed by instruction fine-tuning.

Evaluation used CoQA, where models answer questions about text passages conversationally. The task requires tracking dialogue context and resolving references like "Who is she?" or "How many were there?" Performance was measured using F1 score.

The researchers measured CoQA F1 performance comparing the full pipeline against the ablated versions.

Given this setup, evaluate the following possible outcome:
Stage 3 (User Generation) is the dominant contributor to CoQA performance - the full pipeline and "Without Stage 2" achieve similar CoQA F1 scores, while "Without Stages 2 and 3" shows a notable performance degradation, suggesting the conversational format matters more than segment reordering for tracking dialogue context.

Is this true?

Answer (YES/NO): NO